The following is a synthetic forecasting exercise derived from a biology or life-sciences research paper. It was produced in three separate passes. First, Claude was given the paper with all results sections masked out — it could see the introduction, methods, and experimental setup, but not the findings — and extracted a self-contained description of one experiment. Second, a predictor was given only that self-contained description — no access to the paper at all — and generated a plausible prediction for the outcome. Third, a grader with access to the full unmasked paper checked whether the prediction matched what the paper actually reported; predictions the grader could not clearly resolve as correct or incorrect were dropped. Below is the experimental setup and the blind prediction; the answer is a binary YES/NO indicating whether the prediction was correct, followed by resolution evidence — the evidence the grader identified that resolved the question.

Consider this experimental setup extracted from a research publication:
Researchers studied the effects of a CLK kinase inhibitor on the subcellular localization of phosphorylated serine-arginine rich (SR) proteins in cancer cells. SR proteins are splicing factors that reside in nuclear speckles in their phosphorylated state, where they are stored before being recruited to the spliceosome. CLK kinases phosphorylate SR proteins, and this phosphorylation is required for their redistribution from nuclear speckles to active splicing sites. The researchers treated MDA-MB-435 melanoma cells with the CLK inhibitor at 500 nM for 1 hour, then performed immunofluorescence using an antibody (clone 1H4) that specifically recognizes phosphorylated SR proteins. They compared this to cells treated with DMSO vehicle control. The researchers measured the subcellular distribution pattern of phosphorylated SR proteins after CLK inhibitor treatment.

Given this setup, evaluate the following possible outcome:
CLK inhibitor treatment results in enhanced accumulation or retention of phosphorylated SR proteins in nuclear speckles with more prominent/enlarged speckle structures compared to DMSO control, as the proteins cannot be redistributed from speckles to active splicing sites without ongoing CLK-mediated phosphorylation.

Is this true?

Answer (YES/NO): NO